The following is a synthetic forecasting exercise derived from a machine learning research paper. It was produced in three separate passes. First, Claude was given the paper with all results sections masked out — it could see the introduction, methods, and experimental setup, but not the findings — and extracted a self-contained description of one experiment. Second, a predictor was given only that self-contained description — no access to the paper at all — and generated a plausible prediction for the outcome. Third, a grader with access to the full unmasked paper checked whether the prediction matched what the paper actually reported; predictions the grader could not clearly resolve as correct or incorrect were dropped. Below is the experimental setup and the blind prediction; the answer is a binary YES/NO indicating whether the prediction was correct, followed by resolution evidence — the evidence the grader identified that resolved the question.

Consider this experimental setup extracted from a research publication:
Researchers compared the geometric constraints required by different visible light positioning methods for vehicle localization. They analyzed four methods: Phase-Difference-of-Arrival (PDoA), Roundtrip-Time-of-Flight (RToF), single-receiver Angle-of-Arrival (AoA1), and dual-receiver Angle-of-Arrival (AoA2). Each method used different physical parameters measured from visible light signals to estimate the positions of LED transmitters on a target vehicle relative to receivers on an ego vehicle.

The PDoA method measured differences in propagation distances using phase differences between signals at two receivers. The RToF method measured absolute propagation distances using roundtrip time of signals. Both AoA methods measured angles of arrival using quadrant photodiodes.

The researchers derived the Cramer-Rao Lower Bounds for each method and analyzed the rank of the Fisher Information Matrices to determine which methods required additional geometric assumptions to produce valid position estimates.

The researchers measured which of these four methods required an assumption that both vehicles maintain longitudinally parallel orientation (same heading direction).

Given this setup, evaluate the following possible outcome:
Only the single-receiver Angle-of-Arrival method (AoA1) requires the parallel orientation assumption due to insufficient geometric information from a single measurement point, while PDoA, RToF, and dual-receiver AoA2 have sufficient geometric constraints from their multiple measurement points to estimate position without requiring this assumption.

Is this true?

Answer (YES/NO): NO